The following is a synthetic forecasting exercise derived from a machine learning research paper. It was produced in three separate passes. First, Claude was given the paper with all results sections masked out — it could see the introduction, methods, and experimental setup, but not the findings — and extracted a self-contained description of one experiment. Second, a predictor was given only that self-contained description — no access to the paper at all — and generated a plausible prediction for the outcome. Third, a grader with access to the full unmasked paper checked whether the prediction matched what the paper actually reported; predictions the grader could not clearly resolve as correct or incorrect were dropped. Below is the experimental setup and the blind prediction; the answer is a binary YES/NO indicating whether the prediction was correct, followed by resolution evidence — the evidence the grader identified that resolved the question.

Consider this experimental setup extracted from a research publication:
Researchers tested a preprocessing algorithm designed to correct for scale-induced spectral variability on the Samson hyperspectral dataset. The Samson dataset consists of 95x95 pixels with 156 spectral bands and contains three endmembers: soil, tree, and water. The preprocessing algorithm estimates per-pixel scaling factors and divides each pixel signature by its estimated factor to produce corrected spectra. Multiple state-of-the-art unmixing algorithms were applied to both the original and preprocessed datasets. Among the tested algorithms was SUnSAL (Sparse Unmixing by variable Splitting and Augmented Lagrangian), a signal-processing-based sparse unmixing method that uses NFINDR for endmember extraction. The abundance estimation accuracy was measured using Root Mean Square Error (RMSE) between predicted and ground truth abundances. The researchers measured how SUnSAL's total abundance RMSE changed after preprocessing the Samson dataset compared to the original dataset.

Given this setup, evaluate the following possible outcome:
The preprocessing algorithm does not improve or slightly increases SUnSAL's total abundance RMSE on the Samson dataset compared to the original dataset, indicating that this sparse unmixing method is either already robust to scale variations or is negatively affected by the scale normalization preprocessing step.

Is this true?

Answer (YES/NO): YES